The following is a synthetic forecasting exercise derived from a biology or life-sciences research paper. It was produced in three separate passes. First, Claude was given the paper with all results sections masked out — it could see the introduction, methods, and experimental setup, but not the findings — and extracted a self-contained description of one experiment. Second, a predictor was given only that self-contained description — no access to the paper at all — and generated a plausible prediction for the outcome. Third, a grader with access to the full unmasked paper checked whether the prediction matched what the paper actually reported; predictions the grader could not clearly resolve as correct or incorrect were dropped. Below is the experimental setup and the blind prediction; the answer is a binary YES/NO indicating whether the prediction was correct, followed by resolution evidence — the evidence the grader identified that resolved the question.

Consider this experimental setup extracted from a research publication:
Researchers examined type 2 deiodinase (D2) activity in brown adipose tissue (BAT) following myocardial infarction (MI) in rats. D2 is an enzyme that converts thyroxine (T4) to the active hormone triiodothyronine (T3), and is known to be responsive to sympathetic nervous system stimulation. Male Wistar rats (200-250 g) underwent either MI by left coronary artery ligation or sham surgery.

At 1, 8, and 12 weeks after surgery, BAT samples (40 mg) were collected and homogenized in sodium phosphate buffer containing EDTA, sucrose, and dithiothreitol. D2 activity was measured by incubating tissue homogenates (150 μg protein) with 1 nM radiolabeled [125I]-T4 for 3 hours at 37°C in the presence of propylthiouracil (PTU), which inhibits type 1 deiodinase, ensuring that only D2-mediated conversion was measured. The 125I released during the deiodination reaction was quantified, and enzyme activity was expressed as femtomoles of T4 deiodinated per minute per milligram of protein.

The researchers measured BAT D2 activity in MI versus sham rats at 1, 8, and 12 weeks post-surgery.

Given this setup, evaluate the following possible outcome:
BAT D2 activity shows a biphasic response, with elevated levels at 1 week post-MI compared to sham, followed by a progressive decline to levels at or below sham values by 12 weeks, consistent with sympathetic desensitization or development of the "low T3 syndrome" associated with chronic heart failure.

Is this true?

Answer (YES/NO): NO